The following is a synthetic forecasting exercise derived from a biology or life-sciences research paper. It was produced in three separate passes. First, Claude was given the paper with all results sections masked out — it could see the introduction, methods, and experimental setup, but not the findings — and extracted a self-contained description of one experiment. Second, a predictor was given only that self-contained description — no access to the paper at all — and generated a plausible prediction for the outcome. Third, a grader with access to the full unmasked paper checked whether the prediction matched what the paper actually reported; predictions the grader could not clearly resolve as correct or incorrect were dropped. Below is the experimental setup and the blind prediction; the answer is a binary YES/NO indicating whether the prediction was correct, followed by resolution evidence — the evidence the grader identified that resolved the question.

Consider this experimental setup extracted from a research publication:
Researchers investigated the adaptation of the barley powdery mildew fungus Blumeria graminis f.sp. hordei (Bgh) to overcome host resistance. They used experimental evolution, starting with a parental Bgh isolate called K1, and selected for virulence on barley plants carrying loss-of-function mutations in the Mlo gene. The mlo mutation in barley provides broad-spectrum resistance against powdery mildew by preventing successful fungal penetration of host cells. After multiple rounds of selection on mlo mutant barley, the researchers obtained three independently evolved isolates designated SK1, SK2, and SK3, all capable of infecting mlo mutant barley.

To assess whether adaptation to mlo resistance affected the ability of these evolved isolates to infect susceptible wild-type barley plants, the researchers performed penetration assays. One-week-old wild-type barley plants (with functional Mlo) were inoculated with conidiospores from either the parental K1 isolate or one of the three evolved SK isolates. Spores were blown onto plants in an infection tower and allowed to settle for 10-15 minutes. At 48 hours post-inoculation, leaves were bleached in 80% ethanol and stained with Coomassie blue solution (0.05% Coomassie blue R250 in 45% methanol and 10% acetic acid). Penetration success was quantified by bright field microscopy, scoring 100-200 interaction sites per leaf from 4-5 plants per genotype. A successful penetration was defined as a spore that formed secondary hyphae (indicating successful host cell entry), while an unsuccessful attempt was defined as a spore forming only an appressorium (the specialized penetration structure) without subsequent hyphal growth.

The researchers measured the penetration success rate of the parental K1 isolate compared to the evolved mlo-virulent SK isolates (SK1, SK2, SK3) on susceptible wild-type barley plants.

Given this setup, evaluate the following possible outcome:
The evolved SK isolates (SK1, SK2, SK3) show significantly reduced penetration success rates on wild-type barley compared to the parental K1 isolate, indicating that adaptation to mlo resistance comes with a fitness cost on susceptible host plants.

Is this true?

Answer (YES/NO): YES